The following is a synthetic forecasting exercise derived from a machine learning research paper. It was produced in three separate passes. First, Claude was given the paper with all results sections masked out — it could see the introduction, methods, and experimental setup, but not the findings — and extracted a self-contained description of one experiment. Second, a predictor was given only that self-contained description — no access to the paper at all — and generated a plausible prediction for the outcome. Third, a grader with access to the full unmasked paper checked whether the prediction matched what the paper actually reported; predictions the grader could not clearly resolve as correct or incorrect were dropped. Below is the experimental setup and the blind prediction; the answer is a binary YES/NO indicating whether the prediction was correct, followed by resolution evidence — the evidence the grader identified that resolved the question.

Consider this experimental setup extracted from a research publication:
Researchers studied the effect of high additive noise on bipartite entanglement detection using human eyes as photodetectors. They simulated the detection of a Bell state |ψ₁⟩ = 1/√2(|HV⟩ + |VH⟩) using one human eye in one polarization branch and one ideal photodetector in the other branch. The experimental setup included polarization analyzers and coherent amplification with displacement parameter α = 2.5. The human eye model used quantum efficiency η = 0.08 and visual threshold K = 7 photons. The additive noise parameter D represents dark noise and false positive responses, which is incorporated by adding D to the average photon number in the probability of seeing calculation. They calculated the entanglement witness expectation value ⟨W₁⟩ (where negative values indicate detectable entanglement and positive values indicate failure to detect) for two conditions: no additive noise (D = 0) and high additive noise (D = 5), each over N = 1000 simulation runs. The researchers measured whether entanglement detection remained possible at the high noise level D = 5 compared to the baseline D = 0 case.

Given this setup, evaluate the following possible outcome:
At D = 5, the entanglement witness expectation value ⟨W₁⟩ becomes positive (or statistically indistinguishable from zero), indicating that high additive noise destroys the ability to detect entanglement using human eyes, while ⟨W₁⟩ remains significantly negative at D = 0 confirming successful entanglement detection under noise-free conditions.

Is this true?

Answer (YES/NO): YES